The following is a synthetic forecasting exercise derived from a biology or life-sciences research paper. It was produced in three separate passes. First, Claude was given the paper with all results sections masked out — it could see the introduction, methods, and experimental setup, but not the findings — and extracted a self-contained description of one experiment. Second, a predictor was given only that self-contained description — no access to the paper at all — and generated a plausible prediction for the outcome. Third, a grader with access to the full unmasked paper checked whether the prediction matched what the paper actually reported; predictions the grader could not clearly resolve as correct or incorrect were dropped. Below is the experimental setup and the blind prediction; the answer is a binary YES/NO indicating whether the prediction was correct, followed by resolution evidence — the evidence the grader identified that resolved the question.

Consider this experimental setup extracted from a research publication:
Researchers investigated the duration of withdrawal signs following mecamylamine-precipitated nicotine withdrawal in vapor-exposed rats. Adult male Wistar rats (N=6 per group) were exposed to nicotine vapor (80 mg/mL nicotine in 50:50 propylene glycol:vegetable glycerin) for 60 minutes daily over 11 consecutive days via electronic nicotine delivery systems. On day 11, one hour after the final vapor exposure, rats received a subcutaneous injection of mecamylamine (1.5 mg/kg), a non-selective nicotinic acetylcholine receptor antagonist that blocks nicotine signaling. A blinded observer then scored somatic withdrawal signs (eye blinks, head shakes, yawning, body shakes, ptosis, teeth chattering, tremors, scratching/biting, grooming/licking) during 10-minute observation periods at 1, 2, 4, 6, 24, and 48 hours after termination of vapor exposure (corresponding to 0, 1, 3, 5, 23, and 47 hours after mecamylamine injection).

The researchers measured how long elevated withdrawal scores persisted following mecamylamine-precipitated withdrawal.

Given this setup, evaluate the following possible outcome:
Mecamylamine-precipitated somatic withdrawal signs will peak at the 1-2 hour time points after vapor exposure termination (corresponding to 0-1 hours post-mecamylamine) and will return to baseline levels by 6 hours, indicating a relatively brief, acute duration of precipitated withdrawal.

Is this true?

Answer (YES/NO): NO